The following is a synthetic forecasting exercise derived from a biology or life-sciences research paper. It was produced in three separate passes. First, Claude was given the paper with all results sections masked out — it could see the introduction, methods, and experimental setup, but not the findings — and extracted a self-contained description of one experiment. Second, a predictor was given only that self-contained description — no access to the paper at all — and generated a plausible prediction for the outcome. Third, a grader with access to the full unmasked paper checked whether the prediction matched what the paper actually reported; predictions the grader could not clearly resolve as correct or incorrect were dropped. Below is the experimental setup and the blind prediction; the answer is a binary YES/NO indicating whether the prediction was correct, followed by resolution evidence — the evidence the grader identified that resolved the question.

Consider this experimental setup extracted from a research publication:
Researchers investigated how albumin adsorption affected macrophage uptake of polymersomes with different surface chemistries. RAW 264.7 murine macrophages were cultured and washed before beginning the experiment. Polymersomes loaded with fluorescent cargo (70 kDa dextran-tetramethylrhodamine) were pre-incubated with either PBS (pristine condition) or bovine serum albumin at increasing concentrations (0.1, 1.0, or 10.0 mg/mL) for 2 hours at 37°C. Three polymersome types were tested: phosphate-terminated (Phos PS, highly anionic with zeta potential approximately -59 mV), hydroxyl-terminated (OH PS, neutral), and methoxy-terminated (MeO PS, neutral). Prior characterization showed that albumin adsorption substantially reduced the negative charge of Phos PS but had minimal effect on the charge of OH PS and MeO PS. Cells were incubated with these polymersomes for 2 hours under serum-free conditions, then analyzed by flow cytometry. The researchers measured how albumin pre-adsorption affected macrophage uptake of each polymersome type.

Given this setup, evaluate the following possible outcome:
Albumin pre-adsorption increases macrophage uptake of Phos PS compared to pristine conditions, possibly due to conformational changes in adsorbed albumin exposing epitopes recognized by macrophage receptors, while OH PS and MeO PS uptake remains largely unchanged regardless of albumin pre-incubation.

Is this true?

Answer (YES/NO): NO